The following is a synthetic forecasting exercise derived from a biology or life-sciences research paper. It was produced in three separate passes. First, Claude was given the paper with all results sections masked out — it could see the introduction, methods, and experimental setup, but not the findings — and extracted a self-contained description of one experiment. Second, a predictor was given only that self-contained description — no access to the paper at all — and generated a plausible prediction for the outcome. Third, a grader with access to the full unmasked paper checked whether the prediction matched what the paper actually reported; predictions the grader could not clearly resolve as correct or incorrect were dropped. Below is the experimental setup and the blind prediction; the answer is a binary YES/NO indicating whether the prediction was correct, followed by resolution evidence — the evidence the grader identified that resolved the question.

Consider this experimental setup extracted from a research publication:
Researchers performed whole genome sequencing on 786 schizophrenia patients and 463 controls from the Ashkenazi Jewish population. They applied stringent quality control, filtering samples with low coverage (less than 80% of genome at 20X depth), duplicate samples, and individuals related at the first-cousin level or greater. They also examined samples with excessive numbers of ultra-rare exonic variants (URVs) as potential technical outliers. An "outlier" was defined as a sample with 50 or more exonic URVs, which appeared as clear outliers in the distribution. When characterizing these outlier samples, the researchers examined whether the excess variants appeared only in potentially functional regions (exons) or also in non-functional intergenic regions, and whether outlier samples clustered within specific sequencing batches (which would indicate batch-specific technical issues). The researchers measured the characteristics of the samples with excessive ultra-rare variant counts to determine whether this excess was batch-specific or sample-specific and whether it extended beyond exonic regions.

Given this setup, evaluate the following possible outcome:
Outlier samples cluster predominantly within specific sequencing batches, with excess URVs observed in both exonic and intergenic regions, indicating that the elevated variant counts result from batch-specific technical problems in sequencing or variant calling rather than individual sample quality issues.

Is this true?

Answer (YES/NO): NO